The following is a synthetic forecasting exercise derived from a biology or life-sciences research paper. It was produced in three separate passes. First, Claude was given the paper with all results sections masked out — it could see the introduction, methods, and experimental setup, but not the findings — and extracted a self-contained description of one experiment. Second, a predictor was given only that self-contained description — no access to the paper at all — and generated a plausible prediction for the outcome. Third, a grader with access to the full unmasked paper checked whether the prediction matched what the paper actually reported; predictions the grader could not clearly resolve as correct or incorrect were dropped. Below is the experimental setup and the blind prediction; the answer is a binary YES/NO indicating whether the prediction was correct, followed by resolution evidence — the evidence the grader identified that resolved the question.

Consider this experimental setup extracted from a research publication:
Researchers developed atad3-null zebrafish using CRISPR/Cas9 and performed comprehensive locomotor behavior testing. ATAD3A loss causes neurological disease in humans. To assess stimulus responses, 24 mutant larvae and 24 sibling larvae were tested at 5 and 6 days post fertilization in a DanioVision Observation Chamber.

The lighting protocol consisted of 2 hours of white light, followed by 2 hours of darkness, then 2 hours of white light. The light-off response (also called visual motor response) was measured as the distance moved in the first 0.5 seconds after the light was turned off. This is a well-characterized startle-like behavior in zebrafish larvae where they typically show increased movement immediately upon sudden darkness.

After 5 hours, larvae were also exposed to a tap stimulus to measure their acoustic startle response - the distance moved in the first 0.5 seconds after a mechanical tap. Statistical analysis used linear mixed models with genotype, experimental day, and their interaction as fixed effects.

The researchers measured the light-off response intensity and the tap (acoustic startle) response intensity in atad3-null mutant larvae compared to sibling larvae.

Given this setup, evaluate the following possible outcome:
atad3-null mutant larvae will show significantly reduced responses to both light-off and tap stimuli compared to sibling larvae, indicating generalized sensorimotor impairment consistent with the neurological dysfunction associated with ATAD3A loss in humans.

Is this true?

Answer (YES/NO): YES